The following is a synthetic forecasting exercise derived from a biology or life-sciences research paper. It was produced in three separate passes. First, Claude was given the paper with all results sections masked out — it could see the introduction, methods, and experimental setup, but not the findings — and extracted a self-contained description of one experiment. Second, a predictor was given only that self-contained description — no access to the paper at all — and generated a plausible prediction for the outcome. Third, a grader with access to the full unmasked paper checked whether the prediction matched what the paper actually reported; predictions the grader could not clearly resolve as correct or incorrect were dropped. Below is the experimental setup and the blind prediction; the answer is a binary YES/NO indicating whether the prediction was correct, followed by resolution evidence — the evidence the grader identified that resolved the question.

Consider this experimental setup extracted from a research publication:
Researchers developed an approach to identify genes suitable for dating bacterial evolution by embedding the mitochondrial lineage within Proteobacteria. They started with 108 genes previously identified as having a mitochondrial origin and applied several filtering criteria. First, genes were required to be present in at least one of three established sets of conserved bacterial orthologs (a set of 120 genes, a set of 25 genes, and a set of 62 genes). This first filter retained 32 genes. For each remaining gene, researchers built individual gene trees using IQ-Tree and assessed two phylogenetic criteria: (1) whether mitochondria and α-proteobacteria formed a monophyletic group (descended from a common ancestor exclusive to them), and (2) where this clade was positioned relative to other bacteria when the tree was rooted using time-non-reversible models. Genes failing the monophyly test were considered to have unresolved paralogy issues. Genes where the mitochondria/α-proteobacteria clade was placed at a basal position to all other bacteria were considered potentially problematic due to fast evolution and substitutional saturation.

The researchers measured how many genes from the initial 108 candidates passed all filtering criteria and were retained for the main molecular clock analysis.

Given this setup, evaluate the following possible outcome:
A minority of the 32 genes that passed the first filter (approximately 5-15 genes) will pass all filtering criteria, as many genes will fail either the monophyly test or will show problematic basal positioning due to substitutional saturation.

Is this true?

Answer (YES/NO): NO